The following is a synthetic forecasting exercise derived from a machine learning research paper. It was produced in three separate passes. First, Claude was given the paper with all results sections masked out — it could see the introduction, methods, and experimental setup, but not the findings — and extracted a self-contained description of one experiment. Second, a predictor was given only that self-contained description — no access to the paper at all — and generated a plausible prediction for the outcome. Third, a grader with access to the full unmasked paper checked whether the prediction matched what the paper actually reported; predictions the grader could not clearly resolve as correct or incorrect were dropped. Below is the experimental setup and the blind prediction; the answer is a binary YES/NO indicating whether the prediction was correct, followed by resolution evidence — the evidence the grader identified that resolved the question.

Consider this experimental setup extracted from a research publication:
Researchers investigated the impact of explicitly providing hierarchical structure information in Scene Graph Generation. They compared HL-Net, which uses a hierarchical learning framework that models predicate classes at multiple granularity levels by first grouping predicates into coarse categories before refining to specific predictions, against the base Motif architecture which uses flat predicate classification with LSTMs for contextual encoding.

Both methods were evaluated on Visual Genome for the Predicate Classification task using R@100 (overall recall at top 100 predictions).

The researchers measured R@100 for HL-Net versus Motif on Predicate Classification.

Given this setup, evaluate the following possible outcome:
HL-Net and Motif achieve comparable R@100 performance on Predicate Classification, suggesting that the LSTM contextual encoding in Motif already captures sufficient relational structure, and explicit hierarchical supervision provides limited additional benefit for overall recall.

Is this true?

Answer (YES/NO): NO